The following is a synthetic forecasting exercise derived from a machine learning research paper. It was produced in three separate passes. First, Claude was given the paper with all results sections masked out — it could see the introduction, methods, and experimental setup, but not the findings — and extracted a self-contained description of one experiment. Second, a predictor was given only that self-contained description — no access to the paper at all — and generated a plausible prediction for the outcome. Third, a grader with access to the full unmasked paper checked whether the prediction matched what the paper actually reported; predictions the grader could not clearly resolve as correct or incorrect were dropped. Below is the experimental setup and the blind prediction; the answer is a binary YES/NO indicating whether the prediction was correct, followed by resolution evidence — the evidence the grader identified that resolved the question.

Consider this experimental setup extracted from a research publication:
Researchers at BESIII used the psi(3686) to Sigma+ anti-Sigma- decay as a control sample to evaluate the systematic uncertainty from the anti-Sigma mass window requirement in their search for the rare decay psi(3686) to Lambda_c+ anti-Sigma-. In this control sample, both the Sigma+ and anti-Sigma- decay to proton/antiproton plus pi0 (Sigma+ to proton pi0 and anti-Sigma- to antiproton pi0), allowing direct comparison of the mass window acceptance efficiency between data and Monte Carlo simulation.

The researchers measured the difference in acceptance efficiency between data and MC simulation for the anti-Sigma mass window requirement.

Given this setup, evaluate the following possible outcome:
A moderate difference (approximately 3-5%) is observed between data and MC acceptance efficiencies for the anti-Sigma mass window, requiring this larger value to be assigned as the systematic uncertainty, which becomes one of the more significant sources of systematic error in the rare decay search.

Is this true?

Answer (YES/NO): NO